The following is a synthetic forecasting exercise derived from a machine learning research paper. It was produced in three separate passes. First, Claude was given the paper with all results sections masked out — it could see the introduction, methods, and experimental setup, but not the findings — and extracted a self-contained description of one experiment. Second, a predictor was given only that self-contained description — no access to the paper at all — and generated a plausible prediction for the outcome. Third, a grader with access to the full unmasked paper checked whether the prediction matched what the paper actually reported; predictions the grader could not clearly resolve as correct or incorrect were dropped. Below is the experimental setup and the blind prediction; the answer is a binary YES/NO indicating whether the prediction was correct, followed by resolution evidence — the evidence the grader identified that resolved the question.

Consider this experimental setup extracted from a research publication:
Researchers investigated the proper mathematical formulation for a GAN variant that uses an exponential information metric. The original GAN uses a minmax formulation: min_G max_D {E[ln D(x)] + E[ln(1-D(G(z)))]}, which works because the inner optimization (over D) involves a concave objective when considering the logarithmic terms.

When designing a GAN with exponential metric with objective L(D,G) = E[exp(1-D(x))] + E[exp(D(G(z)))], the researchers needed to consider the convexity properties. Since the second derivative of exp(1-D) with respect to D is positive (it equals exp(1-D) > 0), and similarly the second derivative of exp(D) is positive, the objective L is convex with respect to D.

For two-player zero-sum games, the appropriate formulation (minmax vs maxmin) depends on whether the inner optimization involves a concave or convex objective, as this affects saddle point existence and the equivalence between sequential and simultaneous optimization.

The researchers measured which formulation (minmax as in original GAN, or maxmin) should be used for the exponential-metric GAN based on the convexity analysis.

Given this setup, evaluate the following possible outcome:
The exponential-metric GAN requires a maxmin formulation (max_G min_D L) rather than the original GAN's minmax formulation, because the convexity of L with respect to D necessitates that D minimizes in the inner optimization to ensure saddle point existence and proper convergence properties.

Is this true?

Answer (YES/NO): YES